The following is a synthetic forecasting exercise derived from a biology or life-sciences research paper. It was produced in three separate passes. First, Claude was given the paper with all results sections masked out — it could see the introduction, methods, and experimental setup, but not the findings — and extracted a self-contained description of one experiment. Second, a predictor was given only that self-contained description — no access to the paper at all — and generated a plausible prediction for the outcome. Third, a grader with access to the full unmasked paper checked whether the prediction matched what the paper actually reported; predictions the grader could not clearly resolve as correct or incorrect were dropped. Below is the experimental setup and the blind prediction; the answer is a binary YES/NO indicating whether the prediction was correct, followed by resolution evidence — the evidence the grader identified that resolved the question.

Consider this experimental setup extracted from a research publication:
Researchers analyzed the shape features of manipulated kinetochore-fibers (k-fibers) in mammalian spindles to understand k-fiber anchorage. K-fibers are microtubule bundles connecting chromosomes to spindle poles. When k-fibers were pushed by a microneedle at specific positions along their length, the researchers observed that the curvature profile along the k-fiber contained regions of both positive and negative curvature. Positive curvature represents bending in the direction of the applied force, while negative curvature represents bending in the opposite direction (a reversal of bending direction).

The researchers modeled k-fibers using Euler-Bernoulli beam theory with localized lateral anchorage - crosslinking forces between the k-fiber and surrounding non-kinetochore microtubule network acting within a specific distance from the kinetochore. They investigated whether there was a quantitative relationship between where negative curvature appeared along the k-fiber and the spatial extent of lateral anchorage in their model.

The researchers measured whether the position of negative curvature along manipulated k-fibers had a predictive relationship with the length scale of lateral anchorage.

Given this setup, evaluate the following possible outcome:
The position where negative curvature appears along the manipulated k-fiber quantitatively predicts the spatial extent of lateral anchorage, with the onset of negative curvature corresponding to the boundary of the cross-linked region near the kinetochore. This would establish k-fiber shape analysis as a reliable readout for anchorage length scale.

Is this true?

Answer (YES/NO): YES